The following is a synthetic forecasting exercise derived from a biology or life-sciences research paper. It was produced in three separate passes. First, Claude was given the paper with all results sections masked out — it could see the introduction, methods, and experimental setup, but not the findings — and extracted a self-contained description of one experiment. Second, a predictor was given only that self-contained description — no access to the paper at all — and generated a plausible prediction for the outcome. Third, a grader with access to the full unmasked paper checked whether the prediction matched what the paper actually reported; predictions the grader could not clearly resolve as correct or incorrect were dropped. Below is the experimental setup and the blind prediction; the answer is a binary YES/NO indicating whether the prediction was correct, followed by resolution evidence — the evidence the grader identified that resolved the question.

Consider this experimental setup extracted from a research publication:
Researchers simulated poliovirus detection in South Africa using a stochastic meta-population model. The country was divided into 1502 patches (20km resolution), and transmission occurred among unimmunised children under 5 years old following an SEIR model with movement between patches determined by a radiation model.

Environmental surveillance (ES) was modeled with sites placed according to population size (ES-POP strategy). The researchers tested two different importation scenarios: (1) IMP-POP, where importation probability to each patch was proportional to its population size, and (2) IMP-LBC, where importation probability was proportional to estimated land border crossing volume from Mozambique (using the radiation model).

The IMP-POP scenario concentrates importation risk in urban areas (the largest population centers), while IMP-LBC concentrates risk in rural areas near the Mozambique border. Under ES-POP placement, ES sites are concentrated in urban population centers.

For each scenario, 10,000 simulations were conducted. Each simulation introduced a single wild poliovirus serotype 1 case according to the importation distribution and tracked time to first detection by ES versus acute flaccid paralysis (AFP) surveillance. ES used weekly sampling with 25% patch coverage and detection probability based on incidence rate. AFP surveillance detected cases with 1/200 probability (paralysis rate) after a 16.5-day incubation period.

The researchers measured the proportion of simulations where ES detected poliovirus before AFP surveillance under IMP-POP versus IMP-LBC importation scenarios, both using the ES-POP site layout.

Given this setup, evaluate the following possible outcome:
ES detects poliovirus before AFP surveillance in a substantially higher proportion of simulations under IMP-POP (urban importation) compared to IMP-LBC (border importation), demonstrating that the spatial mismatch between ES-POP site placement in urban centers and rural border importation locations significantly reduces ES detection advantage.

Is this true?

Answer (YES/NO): YES